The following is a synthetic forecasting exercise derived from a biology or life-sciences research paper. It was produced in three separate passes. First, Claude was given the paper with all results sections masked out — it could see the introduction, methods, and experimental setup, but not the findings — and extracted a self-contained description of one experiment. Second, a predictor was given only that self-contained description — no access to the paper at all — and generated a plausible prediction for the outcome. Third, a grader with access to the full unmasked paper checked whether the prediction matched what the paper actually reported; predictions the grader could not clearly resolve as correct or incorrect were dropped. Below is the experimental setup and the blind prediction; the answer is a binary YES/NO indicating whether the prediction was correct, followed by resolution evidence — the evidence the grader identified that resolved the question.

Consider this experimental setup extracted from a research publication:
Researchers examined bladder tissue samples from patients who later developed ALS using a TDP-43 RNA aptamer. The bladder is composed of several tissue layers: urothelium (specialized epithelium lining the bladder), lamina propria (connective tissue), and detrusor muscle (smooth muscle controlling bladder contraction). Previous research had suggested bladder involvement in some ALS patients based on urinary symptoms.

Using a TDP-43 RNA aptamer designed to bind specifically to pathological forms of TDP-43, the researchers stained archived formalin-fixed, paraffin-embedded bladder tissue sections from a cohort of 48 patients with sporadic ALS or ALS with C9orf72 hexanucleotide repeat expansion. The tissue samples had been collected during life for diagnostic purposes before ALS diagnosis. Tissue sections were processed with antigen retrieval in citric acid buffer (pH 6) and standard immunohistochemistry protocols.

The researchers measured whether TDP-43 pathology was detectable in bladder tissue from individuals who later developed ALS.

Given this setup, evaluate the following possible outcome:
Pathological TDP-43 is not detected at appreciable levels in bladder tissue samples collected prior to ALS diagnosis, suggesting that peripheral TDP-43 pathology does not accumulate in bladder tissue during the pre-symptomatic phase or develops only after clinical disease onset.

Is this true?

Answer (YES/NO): YES